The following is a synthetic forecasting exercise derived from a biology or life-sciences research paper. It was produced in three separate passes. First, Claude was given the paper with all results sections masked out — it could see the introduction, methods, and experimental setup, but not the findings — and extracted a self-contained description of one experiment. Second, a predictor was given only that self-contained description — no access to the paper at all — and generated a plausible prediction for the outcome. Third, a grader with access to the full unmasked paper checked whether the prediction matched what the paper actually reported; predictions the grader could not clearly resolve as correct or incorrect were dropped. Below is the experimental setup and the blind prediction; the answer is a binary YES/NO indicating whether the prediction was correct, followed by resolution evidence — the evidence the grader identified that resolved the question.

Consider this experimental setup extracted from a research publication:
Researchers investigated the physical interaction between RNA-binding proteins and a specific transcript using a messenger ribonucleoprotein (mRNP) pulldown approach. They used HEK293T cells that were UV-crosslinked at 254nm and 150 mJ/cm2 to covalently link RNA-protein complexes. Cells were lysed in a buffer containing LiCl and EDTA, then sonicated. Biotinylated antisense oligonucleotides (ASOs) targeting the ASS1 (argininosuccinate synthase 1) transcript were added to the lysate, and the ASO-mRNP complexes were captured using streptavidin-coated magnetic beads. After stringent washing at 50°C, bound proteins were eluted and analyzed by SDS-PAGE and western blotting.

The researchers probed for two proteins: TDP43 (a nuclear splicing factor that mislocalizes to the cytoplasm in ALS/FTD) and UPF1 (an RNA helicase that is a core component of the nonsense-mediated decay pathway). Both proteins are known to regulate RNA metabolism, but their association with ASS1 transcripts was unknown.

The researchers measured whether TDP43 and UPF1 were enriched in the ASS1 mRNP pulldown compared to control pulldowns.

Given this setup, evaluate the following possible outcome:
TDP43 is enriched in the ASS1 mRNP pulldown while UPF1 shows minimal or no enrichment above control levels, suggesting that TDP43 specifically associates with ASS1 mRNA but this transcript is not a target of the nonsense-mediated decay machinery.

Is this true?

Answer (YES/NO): NO